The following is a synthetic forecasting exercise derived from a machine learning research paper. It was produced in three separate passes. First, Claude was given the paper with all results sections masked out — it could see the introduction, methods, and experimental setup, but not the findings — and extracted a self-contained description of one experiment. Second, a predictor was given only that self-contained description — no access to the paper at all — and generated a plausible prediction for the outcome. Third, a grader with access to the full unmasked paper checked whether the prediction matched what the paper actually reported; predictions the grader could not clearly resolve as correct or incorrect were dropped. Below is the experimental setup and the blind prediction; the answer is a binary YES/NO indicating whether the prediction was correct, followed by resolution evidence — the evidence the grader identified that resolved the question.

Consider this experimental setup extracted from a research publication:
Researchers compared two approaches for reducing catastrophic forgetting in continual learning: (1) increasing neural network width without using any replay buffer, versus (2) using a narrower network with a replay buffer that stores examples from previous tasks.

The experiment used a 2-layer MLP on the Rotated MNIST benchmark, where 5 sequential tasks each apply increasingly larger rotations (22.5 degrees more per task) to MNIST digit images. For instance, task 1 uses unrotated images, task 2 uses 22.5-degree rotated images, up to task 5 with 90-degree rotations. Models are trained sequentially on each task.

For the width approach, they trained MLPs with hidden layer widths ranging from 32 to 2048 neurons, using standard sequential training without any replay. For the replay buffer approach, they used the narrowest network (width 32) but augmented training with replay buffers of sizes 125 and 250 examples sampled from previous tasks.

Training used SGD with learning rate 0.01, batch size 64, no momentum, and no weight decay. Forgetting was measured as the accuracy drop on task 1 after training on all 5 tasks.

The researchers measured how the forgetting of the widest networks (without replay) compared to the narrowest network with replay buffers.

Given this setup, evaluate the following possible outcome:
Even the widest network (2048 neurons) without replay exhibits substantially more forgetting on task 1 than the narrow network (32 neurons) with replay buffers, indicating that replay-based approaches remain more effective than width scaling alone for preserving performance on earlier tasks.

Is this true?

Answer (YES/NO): NO